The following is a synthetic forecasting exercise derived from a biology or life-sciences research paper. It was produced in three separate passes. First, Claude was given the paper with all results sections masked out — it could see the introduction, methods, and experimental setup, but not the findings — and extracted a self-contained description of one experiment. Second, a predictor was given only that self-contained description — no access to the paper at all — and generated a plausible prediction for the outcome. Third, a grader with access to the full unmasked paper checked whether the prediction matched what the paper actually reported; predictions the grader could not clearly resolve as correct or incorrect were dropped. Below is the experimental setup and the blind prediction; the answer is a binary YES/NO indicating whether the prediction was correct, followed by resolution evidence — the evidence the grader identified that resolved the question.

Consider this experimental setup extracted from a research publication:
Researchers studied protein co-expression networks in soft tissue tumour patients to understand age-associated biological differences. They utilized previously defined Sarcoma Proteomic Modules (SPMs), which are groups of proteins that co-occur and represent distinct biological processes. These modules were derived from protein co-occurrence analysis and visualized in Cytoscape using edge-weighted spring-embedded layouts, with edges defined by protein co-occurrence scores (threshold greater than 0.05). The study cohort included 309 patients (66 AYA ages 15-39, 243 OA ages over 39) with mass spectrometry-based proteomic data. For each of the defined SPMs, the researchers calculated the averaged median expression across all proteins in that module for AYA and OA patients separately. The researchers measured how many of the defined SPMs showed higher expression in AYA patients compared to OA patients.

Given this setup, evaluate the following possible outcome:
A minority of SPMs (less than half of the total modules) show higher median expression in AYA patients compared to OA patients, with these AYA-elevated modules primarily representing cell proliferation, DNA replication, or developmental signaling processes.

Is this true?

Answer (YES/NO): NO